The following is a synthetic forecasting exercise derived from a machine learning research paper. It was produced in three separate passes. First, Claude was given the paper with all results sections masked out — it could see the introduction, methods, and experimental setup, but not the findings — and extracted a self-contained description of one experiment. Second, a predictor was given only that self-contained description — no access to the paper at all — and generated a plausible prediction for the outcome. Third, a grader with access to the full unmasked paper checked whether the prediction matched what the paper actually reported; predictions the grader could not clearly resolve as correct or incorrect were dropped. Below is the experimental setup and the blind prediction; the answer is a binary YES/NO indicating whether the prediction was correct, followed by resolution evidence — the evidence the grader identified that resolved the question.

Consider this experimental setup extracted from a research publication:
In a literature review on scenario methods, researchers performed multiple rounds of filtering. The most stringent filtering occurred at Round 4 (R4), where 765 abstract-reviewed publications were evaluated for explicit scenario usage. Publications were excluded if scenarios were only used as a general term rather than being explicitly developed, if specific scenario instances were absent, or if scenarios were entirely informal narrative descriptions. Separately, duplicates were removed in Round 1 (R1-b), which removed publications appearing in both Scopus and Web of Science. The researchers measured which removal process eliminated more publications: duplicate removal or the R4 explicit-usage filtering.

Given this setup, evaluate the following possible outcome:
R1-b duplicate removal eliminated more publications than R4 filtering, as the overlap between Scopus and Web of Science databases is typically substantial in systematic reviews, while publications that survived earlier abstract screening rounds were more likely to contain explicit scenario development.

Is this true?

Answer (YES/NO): NO